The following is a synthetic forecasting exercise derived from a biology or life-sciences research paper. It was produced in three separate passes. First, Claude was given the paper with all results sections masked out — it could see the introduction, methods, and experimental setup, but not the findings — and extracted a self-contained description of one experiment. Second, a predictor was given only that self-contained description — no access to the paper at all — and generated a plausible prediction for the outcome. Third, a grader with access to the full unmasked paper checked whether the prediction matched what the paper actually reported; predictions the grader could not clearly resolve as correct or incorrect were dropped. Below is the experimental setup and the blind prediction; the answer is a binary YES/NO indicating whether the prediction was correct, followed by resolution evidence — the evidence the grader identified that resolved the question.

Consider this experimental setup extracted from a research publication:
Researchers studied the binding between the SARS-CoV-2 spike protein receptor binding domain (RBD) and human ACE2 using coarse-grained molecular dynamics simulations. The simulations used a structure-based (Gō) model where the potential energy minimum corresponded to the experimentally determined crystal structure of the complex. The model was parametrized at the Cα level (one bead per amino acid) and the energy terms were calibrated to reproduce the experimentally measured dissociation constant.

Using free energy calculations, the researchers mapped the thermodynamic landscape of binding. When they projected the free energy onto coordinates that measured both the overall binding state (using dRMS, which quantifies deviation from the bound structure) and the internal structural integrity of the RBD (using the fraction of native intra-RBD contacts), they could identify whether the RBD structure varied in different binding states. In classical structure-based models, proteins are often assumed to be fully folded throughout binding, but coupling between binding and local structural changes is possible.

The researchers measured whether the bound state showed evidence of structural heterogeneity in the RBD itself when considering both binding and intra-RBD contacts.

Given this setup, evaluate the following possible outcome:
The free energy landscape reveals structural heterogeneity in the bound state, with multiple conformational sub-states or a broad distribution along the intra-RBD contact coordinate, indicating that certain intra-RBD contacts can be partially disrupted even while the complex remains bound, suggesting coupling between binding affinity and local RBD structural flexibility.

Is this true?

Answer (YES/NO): YES